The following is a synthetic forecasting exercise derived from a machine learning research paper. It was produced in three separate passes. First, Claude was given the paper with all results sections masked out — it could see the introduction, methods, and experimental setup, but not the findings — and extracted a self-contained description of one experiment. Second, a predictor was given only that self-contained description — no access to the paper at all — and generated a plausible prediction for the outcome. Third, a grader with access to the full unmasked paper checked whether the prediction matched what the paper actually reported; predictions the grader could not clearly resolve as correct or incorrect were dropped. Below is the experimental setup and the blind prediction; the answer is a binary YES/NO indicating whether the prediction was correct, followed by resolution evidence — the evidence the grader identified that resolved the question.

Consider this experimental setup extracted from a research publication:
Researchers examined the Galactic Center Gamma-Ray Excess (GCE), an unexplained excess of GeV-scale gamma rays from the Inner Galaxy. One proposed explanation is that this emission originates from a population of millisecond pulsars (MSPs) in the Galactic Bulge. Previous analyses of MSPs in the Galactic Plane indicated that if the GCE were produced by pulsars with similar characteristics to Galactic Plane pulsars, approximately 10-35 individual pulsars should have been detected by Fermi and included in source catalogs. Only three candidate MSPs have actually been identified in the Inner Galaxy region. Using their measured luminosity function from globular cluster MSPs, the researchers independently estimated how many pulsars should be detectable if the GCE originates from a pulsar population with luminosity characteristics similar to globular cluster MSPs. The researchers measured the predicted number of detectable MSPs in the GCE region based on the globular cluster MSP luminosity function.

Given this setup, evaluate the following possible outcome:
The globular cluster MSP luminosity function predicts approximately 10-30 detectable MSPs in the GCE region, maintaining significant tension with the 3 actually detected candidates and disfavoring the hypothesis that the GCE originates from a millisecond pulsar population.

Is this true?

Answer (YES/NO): NO